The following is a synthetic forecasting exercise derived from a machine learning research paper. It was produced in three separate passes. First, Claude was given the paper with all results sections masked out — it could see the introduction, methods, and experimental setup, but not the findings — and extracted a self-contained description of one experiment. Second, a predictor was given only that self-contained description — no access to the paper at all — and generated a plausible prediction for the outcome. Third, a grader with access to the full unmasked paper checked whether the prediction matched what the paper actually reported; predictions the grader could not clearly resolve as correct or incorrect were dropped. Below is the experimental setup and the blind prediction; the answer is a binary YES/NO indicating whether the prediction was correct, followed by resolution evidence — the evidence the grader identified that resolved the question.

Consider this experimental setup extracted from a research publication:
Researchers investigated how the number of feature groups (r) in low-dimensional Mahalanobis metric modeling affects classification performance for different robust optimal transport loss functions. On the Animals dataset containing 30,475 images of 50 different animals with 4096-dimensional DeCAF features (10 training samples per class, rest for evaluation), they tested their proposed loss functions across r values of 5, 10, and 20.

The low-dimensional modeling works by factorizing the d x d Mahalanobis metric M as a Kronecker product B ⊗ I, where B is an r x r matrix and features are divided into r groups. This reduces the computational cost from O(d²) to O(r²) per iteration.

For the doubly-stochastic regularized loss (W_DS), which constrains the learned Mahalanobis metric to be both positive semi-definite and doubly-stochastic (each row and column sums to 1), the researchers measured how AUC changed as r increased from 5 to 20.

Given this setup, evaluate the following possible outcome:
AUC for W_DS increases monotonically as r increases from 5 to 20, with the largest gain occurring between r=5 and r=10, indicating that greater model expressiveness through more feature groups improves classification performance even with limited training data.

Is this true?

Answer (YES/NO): NO